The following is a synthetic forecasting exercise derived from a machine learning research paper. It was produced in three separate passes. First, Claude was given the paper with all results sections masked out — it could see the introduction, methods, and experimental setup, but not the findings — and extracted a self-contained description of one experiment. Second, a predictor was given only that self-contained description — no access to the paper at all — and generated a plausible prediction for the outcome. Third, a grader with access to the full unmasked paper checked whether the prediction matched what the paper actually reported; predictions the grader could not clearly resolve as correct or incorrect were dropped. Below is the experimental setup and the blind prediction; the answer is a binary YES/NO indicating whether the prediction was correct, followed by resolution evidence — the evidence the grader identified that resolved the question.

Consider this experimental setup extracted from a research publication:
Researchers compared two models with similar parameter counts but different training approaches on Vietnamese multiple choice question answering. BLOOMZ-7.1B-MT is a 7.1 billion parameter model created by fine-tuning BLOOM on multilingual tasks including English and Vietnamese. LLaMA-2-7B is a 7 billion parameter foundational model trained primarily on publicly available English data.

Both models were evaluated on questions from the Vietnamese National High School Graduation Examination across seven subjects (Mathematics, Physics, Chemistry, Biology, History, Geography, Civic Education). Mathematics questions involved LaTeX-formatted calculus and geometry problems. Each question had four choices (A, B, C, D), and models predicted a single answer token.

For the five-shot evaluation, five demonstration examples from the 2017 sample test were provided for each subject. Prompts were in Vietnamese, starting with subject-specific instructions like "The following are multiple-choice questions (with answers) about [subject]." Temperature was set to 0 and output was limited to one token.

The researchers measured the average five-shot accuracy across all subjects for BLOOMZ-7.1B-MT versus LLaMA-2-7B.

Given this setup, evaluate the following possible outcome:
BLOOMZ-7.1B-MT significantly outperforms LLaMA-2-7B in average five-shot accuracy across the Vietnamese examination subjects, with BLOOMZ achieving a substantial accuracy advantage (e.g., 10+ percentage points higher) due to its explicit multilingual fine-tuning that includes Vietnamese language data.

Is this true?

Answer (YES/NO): YES